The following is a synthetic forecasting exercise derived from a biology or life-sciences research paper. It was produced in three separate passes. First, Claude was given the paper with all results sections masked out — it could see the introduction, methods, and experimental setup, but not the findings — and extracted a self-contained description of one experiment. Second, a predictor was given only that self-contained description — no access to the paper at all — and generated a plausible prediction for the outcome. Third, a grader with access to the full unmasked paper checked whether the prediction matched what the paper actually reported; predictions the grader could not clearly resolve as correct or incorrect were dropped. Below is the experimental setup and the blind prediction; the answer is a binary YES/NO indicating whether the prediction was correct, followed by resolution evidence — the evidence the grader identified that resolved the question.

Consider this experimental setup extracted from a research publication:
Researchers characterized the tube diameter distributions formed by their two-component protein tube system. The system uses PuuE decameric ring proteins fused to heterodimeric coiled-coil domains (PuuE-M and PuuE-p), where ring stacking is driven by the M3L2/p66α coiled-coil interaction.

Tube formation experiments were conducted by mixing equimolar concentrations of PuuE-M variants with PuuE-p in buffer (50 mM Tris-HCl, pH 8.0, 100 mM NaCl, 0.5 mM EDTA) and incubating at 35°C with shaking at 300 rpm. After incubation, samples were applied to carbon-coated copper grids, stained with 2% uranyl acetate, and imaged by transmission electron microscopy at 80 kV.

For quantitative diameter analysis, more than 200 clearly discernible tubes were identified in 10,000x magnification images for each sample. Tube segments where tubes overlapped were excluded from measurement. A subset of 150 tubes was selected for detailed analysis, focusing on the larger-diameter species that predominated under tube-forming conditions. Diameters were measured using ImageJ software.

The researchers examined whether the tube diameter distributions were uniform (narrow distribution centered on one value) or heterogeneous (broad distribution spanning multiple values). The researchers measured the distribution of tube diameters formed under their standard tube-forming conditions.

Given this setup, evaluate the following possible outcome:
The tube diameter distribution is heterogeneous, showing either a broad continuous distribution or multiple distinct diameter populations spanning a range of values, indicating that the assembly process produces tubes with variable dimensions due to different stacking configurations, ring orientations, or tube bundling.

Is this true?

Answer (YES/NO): YES